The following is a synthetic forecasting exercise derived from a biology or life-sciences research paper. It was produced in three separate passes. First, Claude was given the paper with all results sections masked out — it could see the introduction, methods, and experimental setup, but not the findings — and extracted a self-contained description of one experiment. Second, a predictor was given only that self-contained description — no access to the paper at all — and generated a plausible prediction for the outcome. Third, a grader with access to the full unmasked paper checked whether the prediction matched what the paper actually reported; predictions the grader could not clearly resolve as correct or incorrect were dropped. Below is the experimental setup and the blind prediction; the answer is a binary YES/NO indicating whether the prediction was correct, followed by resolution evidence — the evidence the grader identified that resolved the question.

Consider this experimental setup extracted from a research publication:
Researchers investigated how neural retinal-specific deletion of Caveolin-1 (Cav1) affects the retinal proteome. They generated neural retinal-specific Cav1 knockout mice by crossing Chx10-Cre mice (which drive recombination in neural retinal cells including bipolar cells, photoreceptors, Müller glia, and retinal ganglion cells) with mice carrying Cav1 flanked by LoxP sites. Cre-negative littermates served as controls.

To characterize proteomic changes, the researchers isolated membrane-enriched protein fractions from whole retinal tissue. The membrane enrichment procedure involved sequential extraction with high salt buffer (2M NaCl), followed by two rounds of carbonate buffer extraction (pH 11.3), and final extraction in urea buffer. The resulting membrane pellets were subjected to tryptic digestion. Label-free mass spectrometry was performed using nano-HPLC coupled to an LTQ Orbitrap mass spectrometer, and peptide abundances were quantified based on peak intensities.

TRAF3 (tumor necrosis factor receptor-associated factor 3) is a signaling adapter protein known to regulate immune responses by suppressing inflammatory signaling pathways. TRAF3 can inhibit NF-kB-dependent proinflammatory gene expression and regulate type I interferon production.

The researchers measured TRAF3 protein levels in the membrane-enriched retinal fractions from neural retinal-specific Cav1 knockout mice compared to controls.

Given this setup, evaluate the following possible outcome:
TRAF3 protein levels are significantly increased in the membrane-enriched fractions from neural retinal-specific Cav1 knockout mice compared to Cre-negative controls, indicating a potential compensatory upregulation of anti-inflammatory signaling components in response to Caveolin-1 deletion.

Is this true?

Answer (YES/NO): YES